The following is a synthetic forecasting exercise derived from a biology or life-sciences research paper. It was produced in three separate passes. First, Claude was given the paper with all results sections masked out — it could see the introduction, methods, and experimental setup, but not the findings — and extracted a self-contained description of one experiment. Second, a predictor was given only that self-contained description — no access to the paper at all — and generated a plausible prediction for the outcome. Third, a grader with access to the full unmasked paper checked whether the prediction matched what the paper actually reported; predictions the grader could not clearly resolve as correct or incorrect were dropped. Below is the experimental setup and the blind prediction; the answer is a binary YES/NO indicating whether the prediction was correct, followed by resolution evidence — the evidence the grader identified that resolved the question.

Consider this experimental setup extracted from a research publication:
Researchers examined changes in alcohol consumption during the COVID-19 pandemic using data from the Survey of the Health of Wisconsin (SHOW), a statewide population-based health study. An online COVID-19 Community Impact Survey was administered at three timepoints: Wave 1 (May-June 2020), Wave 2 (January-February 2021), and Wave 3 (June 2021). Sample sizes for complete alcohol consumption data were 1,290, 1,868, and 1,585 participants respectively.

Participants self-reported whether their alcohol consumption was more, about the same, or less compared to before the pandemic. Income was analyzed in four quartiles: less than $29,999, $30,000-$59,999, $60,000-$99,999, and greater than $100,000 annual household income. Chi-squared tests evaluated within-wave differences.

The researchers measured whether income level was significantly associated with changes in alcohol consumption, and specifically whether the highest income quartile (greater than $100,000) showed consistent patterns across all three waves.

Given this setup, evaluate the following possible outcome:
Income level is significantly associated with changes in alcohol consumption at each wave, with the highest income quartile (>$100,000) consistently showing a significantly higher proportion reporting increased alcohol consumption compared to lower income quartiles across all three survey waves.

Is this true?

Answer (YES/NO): NO